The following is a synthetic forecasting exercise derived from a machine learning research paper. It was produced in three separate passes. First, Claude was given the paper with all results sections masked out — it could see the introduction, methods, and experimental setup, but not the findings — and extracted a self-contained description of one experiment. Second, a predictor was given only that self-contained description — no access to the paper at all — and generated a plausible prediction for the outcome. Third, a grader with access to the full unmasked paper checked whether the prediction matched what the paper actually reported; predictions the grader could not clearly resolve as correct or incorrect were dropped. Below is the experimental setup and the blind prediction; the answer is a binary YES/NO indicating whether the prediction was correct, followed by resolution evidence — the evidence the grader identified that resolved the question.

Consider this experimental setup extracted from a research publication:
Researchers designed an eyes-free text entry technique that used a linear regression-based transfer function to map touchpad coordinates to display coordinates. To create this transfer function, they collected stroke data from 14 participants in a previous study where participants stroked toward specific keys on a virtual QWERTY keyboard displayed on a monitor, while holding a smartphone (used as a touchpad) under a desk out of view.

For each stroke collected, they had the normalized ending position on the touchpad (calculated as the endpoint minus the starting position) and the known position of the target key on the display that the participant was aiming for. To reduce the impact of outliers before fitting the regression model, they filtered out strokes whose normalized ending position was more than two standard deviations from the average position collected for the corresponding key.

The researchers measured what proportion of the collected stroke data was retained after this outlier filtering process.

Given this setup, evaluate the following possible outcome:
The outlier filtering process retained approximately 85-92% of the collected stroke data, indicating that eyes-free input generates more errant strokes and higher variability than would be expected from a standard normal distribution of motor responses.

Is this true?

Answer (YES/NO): NO